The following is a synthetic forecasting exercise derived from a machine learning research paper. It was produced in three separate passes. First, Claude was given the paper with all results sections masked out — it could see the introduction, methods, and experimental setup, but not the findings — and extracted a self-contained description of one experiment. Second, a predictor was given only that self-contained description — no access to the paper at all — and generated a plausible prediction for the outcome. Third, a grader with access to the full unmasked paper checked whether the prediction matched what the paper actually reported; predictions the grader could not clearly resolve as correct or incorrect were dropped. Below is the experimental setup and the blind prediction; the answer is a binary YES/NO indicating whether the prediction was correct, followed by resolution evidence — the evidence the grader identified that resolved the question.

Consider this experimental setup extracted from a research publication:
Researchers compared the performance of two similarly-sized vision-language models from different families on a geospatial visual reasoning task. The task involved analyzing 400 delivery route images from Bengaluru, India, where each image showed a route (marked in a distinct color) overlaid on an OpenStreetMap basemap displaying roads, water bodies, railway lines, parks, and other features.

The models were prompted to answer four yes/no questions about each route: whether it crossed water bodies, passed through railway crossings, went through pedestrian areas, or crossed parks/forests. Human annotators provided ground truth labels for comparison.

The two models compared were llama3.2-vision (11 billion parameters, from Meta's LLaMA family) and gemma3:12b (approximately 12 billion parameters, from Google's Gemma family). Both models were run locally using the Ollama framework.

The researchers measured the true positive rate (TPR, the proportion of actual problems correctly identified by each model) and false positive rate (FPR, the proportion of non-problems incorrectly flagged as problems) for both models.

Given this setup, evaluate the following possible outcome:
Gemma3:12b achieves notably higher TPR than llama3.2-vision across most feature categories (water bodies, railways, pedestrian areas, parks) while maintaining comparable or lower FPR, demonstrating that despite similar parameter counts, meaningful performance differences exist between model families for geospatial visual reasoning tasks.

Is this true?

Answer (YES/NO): NO